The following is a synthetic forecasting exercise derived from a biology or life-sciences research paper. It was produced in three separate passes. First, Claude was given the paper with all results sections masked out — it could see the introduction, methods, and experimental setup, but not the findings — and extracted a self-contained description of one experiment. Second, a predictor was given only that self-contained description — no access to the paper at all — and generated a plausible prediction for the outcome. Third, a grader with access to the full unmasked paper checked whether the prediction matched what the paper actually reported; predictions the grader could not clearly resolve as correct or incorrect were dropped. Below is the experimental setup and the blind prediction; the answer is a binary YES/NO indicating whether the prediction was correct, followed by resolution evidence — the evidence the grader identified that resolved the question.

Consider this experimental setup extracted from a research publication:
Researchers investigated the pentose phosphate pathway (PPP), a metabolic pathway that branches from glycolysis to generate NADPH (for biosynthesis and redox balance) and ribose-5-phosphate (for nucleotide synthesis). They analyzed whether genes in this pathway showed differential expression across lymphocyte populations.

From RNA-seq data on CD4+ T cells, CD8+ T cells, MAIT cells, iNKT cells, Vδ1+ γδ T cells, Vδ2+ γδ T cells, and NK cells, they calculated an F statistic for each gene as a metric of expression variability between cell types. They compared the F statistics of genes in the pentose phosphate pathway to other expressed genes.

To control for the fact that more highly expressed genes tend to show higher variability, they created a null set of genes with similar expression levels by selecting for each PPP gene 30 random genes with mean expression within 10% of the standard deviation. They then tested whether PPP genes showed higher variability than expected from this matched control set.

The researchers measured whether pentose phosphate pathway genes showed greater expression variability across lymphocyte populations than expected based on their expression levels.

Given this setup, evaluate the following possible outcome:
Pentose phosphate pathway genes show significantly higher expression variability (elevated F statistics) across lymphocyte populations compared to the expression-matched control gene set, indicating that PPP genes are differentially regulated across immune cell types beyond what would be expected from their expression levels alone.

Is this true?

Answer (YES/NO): YES